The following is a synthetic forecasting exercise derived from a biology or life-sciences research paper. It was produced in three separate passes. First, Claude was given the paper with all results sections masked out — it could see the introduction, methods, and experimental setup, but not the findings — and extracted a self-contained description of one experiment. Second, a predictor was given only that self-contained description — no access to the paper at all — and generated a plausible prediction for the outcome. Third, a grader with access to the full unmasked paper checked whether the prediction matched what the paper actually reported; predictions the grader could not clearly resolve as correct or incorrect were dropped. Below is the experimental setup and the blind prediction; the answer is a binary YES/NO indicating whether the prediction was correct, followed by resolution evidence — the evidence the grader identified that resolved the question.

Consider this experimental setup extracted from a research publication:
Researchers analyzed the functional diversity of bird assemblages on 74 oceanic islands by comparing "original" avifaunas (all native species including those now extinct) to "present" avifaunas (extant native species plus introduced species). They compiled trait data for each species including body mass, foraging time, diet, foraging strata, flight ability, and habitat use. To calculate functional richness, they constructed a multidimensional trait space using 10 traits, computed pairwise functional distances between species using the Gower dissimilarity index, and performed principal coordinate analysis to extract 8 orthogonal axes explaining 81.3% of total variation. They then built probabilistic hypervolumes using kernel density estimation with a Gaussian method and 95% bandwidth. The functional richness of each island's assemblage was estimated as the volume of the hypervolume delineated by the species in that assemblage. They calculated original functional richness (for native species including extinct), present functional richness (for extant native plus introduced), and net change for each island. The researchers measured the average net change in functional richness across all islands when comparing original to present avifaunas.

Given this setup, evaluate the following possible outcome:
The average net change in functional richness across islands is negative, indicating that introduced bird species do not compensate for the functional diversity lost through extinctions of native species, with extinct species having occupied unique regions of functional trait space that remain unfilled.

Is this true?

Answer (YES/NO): YES